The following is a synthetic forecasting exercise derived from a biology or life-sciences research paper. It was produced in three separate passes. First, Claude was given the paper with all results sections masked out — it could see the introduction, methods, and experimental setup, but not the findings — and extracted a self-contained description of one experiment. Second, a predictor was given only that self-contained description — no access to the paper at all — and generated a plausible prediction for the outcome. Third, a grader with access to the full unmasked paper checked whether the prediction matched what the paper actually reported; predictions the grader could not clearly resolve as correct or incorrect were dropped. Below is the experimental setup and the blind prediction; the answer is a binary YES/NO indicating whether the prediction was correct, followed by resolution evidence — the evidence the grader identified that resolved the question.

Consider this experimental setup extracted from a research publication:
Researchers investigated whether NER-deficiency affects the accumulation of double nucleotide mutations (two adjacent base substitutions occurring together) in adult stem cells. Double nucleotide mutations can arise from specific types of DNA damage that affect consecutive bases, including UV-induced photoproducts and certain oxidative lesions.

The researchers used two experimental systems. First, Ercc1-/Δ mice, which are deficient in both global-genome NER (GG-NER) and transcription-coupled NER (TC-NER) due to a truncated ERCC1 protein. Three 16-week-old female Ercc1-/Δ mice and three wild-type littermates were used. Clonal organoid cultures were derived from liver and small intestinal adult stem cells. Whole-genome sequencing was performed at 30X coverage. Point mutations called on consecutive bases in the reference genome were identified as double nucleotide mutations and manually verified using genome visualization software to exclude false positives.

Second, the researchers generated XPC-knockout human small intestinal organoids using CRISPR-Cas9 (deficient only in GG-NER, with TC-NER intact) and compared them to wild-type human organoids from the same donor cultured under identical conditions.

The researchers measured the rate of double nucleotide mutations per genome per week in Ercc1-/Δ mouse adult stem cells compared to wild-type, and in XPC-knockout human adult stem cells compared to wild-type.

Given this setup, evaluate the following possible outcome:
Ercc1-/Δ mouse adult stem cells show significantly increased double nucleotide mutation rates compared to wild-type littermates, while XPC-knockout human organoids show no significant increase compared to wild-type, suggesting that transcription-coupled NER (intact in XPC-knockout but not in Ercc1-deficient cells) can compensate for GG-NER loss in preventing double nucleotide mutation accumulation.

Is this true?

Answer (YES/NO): NO